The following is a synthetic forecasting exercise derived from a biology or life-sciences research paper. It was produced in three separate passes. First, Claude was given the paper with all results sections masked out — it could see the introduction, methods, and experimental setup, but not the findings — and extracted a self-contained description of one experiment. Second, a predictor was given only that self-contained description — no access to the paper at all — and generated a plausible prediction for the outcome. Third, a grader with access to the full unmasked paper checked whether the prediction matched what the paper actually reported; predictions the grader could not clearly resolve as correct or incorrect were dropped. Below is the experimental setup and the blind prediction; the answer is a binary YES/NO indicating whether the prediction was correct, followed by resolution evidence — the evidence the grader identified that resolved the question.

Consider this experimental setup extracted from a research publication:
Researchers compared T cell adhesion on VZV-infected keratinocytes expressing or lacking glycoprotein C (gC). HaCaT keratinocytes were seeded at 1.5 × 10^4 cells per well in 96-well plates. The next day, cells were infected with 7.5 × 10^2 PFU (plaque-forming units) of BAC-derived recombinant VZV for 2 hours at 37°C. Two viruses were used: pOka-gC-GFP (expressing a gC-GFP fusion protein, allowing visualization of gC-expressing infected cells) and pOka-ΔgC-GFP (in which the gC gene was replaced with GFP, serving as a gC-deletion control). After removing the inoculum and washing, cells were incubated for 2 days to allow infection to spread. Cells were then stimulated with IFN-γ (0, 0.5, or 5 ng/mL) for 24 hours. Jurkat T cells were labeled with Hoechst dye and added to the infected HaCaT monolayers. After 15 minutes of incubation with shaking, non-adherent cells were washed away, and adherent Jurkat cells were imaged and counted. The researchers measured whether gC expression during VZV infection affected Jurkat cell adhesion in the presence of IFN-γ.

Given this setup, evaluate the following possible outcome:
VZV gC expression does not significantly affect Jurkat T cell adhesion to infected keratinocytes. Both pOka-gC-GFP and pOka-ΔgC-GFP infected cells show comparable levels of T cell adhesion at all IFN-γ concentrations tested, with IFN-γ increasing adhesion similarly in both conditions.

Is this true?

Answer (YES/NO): NO